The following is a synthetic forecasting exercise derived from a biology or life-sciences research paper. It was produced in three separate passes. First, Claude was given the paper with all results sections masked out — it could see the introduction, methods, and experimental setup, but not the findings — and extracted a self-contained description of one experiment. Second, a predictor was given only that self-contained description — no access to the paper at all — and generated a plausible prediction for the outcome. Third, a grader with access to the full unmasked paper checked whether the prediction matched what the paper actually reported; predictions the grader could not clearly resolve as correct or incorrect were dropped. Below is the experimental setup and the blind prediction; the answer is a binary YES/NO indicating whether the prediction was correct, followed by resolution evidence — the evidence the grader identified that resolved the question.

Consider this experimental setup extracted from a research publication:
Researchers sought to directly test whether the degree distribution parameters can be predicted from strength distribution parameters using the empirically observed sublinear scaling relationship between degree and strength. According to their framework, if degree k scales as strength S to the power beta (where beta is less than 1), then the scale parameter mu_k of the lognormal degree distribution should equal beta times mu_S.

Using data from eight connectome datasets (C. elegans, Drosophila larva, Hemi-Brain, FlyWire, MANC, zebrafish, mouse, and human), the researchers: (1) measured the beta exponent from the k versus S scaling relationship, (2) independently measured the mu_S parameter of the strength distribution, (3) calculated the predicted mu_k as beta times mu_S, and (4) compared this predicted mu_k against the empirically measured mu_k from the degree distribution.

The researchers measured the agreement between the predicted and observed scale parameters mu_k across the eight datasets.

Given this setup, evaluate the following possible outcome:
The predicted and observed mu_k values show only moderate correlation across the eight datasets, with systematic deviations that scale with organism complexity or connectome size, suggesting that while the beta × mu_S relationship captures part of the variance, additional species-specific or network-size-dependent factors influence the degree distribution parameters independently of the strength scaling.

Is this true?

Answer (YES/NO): NO